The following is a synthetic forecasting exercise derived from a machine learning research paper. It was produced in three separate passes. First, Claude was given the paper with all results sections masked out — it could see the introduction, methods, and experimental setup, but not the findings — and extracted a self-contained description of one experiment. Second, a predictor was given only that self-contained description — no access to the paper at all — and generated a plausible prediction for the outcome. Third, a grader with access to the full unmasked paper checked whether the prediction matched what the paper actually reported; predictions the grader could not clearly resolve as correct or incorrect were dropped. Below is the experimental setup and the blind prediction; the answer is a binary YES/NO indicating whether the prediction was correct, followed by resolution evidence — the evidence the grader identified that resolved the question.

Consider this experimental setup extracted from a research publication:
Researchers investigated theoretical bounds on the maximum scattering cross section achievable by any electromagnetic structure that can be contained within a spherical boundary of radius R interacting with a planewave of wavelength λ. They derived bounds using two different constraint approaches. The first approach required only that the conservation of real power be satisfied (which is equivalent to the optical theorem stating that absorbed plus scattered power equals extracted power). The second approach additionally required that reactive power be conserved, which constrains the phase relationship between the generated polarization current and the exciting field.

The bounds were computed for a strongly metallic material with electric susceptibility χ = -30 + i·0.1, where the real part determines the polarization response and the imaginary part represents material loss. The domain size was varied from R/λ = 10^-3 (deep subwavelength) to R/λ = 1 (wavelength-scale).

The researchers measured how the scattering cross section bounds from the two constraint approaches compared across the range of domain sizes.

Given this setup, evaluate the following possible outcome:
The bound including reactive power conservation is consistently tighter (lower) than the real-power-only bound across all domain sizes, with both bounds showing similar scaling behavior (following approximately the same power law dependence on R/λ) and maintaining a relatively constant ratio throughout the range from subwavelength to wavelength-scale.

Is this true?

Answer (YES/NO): NO